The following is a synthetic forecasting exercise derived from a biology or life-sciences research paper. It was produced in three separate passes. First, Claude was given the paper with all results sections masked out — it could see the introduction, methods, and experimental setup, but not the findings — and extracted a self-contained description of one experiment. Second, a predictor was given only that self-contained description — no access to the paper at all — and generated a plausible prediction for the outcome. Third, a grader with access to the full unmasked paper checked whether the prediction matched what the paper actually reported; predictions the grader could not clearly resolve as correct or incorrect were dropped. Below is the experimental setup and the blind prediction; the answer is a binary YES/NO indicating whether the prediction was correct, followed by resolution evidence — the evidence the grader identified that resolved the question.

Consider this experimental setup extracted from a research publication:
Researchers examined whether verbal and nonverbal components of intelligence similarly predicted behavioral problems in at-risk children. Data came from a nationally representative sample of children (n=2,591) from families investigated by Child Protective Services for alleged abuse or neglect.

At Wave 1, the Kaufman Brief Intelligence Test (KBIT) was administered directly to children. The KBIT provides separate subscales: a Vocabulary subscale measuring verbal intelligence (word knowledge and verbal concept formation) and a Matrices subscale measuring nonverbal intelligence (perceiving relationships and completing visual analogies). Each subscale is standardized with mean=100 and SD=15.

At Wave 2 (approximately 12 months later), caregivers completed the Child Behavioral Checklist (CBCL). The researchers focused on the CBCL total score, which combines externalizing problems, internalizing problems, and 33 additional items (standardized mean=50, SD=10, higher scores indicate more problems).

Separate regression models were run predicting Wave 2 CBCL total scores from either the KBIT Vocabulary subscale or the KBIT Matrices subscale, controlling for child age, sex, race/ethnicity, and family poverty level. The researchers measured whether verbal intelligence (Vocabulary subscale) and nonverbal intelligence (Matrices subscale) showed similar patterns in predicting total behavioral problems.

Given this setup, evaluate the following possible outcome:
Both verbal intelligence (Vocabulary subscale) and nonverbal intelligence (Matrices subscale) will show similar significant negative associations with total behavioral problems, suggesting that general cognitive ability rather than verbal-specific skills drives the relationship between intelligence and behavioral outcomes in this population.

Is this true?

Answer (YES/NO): NO